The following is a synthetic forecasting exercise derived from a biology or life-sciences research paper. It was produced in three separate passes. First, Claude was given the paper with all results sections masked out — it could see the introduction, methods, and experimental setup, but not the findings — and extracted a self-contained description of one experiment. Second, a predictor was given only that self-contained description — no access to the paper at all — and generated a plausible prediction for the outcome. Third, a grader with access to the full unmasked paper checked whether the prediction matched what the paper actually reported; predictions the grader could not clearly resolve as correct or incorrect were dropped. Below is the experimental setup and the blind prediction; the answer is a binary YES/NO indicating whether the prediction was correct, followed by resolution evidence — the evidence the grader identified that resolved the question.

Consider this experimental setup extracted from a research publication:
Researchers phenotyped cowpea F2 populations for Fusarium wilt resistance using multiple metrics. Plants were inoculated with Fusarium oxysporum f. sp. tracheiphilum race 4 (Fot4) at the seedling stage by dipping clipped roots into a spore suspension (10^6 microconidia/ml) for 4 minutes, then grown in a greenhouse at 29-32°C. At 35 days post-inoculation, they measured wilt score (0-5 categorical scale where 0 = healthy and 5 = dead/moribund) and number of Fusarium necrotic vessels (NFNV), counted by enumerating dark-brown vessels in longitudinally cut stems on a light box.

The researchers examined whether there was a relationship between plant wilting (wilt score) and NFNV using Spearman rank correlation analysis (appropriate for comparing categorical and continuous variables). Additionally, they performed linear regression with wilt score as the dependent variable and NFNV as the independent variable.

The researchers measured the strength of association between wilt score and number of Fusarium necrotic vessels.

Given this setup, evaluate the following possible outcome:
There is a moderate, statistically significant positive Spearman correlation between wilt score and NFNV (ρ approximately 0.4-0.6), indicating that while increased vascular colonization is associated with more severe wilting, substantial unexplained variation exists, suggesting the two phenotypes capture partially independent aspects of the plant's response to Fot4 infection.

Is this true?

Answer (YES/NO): NO